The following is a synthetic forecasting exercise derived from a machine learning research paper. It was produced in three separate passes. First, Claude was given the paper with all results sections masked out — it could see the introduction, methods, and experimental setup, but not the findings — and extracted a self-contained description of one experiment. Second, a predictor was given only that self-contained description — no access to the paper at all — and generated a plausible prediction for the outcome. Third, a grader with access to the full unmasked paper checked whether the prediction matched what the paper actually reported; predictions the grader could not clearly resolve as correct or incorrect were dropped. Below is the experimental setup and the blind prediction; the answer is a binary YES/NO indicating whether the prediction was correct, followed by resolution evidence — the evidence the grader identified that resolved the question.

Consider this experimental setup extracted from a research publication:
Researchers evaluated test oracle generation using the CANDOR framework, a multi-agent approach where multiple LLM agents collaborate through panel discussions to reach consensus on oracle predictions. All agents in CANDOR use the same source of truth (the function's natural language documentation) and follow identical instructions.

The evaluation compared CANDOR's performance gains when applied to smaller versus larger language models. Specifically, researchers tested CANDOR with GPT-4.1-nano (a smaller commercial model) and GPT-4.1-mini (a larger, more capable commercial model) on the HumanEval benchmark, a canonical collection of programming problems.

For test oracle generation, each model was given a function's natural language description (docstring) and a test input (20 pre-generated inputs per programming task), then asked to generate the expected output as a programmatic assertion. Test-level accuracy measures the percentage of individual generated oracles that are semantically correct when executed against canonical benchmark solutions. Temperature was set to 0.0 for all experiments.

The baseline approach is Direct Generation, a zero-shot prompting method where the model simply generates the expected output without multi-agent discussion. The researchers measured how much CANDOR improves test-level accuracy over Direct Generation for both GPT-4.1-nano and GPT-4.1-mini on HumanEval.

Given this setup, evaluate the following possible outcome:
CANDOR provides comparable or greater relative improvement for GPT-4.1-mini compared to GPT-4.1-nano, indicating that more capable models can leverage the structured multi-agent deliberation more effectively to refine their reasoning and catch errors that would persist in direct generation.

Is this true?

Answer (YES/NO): YES